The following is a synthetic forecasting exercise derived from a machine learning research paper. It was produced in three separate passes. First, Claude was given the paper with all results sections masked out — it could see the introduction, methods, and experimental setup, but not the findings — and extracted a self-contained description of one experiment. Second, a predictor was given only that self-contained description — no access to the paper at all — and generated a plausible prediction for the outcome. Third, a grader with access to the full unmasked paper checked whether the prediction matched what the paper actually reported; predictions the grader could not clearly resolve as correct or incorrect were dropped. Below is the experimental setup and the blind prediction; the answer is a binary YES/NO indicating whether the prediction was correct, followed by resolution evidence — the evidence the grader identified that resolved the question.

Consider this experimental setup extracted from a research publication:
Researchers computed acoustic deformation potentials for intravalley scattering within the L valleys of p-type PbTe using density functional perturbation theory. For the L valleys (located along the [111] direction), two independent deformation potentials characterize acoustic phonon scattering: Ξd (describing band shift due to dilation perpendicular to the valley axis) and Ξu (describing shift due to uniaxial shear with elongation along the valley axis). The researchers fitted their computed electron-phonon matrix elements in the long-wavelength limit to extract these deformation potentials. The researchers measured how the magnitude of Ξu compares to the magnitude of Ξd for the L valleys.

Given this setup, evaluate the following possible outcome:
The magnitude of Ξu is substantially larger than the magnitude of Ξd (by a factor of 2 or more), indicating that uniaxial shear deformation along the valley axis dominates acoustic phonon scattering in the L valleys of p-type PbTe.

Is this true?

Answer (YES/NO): YES